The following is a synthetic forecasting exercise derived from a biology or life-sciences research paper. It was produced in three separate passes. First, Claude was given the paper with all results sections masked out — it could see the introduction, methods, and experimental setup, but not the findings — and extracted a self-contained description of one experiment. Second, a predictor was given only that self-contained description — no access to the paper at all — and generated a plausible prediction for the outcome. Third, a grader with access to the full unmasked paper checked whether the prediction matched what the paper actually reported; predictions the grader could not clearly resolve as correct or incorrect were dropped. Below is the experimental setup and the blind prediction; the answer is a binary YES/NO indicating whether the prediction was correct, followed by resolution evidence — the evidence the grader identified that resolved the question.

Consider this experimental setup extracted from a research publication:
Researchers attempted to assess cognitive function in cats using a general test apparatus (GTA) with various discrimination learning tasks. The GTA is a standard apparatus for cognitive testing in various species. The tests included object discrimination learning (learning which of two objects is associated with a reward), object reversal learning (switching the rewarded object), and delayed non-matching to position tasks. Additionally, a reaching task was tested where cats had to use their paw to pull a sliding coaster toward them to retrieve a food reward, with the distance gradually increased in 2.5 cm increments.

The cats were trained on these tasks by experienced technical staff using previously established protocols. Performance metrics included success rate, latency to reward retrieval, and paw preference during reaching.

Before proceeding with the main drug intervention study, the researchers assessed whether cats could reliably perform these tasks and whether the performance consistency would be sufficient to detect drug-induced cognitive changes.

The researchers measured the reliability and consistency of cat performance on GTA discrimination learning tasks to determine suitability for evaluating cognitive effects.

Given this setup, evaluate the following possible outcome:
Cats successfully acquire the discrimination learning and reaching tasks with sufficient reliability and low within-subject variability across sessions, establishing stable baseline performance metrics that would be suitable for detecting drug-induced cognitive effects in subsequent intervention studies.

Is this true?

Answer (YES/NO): NO